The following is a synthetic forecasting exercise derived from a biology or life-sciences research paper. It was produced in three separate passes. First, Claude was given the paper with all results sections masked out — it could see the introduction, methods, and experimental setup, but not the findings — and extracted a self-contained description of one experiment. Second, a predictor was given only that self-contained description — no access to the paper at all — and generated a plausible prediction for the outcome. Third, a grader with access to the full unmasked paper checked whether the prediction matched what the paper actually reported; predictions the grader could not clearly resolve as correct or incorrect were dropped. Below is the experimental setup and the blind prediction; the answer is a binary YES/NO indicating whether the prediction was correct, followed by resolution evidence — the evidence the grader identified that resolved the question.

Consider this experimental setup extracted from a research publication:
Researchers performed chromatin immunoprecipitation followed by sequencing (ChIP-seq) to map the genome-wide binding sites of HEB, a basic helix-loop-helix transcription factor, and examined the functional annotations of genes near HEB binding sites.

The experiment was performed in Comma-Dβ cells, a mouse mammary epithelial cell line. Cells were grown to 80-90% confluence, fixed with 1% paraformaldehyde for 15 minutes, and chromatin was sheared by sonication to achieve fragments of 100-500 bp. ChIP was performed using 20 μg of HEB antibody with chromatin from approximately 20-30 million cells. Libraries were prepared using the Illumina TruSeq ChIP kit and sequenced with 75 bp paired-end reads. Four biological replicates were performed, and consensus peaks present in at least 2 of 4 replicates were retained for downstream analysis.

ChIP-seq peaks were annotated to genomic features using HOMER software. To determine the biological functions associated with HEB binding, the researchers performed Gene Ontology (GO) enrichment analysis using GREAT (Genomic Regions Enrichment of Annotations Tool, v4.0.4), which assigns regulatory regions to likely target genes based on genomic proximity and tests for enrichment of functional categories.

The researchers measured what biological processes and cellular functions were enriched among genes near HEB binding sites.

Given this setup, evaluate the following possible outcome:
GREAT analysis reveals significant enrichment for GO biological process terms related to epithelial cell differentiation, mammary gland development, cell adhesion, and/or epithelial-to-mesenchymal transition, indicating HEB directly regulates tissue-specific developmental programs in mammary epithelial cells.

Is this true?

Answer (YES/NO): NO